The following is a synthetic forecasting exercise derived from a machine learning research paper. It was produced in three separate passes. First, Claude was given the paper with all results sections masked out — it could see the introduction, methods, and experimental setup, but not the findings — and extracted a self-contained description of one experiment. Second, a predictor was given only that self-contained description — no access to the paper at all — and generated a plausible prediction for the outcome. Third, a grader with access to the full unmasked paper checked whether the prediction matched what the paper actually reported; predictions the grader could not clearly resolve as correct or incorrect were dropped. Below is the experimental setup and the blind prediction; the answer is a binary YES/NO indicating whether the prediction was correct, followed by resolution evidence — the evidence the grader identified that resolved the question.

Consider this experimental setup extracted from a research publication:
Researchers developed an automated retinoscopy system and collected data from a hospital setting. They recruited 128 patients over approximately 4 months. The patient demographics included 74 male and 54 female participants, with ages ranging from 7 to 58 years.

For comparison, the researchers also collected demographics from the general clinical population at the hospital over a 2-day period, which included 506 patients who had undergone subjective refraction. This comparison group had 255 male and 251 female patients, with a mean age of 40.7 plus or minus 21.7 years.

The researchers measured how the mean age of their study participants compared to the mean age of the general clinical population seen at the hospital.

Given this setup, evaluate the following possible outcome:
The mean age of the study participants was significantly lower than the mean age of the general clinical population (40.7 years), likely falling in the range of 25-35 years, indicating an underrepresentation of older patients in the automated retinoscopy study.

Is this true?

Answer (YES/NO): YES